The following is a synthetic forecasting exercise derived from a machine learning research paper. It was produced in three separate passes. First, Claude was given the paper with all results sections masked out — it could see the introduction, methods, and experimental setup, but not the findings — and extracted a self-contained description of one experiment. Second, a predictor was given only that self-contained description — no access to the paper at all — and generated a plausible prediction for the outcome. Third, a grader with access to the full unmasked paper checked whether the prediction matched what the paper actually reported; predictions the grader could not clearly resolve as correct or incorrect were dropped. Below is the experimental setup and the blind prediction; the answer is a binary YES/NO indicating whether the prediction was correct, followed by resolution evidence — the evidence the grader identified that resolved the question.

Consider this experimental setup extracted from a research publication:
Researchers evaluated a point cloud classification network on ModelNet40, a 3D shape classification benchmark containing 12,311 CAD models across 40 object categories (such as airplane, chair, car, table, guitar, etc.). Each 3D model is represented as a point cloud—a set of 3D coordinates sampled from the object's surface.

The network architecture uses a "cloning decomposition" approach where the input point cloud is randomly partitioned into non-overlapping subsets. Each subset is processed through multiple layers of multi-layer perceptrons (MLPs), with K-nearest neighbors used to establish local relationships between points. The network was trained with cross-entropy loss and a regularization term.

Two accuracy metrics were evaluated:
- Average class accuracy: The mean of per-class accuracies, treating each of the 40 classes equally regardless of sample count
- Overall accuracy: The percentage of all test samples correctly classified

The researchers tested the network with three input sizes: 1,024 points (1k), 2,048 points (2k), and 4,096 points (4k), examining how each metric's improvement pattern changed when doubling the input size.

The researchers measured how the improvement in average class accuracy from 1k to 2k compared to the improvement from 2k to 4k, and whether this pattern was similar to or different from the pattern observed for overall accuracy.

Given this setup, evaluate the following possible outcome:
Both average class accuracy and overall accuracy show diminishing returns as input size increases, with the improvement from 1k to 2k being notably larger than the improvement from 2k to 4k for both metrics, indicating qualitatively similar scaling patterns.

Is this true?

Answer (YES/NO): YES